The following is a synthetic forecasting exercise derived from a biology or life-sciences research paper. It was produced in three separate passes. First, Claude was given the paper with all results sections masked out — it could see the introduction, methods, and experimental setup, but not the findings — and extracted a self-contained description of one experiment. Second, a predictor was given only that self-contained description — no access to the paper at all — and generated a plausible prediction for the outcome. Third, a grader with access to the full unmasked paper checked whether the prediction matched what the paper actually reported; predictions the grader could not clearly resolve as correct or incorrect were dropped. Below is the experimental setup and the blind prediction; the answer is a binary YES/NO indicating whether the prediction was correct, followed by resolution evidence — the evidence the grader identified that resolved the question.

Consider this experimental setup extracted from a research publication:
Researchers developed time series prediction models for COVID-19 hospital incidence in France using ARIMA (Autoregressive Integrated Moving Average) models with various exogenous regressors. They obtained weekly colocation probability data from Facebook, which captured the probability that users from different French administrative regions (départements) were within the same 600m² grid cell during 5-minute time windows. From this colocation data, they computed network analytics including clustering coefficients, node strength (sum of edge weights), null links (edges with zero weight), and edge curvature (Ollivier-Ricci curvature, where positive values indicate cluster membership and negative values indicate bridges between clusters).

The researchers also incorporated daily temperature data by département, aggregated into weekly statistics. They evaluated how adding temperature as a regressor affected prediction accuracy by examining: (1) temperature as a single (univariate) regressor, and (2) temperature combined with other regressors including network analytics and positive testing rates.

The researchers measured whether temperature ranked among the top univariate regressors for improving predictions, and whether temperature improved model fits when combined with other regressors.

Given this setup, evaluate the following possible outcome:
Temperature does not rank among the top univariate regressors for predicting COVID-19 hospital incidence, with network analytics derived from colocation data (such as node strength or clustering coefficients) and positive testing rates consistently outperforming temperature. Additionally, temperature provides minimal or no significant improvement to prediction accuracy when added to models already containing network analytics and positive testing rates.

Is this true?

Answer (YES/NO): NO